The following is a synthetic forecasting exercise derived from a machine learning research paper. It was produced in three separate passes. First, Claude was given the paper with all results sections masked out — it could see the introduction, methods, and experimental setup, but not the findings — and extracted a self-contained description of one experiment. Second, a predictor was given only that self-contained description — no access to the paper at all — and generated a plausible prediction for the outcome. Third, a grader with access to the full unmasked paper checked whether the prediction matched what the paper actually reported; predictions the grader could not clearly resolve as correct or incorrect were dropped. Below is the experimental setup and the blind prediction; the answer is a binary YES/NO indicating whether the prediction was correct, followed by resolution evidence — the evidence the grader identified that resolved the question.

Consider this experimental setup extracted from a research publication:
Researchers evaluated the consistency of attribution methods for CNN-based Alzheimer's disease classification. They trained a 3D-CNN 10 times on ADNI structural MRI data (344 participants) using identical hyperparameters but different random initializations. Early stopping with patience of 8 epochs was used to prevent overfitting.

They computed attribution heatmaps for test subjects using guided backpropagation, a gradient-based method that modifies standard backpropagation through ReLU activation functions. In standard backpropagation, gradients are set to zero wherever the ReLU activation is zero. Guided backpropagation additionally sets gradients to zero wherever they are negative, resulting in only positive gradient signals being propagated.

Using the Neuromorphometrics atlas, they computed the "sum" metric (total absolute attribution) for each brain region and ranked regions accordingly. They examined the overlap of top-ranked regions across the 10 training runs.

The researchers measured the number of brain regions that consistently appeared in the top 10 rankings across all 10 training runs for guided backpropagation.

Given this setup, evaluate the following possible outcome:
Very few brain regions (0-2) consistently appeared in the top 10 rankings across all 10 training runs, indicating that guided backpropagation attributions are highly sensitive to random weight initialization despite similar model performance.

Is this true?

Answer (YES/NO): NO